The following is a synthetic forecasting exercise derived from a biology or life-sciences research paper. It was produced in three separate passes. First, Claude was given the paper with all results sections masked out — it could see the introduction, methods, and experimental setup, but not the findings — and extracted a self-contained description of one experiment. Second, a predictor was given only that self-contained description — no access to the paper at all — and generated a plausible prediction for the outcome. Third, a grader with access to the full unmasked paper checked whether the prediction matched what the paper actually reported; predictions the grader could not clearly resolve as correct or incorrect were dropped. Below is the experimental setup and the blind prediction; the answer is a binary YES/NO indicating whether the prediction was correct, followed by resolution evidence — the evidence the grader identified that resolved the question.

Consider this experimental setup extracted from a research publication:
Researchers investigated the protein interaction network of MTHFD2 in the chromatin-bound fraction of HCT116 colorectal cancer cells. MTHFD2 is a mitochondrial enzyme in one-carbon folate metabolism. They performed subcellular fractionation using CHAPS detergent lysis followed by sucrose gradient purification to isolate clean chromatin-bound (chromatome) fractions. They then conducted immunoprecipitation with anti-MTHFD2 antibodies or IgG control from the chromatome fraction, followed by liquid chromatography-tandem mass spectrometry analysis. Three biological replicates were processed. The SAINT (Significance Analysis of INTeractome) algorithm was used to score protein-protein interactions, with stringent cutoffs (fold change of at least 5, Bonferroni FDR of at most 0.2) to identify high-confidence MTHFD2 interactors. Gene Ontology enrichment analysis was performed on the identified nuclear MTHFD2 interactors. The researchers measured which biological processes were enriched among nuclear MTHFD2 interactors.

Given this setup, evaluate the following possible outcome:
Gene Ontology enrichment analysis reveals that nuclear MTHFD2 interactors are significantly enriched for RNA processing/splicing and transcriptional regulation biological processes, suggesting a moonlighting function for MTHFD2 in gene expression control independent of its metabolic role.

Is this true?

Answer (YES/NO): NO